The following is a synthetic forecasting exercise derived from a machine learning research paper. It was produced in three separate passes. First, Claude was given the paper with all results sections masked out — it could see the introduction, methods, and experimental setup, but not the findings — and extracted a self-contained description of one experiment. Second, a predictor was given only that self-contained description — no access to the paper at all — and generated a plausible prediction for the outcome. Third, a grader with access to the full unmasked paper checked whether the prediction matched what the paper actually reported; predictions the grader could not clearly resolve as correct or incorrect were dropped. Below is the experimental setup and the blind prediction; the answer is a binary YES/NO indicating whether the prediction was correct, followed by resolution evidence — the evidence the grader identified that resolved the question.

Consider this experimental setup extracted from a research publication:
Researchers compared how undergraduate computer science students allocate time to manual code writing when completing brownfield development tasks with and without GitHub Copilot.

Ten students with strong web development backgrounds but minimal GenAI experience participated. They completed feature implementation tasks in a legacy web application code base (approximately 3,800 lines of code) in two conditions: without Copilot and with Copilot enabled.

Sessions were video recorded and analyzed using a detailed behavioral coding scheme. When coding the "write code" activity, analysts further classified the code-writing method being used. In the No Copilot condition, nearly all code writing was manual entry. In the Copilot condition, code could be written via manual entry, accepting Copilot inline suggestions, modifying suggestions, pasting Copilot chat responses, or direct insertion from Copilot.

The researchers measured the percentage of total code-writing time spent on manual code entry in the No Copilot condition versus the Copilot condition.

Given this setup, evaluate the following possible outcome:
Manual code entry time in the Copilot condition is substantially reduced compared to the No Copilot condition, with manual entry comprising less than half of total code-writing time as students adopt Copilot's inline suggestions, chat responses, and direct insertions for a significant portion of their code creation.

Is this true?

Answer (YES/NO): NO